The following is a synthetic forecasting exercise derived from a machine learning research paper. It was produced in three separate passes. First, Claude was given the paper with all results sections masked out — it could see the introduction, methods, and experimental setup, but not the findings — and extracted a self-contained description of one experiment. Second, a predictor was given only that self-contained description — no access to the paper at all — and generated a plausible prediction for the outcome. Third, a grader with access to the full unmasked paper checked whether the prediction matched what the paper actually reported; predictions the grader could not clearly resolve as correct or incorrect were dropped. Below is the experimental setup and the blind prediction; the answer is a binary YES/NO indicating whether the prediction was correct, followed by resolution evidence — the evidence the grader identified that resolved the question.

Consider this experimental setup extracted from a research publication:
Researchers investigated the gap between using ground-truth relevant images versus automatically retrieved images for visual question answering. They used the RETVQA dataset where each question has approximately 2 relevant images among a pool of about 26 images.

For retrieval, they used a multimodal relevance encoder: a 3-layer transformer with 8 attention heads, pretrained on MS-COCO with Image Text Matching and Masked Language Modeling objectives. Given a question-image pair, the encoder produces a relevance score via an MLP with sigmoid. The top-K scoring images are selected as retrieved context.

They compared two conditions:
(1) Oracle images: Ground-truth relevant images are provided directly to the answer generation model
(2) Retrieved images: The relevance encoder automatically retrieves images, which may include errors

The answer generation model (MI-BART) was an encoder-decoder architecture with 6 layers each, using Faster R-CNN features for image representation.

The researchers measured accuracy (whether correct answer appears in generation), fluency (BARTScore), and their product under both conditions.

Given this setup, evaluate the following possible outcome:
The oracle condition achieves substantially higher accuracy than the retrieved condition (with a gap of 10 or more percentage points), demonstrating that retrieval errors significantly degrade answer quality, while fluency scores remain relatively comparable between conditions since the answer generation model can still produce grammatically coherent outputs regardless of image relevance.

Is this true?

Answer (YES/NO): NO